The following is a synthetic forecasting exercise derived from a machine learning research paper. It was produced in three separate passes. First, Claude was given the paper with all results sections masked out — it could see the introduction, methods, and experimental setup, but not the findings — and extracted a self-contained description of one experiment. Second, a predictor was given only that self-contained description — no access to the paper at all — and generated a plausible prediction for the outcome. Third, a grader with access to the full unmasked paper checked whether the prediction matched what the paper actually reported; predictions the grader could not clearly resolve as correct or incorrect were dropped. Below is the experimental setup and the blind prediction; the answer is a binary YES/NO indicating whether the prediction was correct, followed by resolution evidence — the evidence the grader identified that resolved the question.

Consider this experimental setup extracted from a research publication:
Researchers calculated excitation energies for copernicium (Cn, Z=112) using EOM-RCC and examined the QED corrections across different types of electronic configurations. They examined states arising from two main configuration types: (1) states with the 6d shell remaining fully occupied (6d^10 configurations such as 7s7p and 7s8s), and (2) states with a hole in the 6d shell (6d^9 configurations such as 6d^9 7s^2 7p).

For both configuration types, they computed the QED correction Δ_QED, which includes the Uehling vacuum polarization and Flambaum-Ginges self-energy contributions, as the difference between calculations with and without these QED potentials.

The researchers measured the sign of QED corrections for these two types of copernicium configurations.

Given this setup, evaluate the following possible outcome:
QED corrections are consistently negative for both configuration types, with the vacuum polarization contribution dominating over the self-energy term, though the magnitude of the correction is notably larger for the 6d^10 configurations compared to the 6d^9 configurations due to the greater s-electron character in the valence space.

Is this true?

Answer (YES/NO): NO